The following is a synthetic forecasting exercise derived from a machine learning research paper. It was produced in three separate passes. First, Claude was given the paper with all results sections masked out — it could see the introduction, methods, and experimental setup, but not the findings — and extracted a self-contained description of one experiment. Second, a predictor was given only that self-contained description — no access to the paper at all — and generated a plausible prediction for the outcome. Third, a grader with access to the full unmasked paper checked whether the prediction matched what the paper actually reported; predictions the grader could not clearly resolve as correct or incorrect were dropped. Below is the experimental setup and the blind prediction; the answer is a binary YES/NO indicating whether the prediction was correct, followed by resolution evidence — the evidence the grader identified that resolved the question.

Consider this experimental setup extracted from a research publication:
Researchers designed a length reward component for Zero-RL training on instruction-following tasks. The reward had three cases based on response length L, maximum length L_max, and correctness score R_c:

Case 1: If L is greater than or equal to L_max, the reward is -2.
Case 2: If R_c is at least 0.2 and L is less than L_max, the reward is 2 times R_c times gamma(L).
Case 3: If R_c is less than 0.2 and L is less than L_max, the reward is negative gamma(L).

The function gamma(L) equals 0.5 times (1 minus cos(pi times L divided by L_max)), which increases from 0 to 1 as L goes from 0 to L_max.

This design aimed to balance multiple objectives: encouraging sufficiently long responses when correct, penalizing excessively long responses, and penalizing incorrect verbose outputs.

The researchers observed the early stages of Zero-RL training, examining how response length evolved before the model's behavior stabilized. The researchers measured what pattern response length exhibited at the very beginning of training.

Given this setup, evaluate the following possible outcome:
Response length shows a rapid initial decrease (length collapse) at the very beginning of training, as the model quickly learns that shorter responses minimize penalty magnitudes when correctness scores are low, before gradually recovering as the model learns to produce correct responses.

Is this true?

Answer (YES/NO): YES